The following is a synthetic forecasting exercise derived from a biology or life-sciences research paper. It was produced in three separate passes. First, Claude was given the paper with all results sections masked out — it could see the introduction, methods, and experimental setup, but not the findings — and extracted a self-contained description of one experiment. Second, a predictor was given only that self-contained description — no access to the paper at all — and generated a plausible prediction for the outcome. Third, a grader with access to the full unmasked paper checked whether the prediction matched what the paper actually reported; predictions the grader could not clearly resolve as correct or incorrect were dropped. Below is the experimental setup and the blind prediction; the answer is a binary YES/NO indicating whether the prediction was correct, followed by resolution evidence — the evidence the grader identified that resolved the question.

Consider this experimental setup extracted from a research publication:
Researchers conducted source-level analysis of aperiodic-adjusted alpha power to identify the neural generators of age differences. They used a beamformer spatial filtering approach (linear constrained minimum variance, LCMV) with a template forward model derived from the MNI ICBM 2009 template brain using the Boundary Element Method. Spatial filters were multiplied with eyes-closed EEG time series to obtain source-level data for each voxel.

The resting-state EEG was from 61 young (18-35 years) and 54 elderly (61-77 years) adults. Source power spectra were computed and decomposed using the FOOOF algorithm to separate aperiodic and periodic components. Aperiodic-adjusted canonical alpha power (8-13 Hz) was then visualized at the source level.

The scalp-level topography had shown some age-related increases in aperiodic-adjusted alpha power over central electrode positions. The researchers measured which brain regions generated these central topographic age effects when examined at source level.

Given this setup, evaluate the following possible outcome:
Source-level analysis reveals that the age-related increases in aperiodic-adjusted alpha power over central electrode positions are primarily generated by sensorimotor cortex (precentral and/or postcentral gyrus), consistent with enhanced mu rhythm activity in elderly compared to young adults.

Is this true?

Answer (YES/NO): NO